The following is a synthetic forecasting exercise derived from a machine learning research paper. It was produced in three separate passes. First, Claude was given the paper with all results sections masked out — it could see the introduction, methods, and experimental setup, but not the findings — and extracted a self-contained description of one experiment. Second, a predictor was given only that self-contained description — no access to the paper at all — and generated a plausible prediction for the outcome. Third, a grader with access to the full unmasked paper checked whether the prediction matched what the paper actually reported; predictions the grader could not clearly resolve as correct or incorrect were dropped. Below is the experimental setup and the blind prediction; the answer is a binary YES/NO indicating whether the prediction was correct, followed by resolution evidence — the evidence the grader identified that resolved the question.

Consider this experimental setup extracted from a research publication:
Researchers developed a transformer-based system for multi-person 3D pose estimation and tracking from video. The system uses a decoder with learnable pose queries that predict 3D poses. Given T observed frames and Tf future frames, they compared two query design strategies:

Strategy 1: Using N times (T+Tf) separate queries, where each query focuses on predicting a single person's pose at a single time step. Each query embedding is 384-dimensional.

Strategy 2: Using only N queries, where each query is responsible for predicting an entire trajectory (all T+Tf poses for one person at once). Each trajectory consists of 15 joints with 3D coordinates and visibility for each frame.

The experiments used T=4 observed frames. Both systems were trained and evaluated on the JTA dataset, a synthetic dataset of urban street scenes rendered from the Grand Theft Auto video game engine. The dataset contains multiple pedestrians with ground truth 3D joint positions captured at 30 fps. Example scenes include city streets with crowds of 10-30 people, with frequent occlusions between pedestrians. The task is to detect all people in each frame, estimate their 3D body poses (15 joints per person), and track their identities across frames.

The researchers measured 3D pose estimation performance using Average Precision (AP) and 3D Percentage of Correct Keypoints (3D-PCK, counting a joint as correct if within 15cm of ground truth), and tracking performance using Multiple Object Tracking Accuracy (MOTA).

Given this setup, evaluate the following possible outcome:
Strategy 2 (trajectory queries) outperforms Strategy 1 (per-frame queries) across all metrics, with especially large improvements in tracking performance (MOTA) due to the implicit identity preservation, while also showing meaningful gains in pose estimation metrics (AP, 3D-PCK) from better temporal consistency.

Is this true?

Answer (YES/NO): NO